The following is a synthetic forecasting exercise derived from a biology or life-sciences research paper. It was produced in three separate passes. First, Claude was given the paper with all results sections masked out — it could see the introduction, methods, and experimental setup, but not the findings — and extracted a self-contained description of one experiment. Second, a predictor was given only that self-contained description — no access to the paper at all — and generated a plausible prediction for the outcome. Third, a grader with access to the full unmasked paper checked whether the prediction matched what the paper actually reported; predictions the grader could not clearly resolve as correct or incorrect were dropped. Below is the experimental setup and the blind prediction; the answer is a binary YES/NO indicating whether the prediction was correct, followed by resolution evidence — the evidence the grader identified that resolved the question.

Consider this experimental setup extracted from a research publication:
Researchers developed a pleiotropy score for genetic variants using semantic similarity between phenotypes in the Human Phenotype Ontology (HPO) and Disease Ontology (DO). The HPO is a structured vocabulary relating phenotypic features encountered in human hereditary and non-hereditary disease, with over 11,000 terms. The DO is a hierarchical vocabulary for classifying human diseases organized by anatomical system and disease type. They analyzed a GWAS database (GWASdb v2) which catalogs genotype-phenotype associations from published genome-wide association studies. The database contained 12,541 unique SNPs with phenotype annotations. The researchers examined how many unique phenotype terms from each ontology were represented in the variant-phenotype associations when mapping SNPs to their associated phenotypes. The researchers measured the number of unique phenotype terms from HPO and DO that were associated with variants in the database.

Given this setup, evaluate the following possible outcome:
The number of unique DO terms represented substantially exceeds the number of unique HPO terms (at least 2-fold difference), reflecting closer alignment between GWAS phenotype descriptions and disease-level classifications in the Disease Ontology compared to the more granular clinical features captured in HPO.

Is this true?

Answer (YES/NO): NO